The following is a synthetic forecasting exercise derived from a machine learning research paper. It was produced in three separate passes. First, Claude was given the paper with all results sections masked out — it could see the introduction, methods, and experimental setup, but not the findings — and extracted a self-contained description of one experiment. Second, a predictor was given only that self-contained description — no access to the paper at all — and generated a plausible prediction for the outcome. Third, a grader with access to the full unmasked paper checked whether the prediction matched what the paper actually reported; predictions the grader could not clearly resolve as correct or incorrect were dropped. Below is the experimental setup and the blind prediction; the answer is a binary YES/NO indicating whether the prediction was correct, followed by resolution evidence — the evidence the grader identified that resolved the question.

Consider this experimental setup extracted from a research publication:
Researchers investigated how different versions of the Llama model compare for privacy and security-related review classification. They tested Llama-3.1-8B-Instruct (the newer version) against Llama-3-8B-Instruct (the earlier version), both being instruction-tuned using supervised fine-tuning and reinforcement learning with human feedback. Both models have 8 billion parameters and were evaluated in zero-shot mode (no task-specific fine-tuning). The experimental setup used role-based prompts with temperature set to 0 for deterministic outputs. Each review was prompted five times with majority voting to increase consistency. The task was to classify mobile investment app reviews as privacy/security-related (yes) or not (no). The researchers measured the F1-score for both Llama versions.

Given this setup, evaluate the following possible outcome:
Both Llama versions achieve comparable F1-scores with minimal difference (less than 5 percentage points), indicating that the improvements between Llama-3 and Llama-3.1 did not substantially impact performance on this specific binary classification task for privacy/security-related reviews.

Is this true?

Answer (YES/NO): NO